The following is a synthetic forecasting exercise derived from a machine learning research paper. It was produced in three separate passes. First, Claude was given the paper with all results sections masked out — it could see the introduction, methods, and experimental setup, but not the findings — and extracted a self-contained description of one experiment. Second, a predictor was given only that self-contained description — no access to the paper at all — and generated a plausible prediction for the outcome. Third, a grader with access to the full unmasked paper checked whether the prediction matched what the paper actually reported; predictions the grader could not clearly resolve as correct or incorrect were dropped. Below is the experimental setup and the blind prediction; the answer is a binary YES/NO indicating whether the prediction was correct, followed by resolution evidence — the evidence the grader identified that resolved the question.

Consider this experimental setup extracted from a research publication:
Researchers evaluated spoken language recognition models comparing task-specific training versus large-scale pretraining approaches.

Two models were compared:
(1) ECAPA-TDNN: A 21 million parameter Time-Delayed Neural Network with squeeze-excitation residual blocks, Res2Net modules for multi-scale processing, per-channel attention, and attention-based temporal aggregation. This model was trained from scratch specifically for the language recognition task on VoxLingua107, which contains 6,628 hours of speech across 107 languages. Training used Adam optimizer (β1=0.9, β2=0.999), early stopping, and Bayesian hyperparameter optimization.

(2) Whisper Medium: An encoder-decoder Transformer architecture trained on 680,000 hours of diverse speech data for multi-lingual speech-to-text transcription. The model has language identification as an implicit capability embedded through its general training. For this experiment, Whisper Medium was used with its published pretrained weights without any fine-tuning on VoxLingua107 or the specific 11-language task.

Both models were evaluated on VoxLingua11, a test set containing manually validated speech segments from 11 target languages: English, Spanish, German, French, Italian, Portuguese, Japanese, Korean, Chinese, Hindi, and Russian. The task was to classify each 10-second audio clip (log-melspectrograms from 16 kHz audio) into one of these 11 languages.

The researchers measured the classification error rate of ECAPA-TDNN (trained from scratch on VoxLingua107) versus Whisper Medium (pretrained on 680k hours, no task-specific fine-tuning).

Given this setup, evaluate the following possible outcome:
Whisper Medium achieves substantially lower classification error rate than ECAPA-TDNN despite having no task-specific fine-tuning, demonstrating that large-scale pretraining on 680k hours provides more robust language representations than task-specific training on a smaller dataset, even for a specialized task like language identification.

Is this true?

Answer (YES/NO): YES